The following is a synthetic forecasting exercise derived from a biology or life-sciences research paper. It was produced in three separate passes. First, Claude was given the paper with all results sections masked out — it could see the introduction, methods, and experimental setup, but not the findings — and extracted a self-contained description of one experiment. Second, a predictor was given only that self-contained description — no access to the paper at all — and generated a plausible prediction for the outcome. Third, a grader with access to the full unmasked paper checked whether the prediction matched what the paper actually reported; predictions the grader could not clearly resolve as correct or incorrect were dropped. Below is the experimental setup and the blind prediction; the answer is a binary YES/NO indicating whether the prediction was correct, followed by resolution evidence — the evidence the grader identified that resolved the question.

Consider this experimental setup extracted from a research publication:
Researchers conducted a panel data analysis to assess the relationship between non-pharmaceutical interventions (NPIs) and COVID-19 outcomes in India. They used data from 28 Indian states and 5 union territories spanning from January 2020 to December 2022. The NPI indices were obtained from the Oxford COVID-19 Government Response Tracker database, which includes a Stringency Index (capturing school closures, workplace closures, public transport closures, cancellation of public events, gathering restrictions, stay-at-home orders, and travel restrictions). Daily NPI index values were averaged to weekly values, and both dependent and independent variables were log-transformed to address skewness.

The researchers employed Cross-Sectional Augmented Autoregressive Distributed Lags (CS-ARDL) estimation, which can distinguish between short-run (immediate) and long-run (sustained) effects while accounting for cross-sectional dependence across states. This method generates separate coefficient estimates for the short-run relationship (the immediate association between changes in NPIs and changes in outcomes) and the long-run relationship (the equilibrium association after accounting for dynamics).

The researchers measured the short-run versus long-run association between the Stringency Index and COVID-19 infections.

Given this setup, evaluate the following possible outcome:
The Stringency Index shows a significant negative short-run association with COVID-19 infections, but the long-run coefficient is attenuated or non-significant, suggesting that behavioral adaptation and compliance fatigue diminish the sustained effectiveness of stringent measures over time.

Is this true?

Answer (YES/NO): NO